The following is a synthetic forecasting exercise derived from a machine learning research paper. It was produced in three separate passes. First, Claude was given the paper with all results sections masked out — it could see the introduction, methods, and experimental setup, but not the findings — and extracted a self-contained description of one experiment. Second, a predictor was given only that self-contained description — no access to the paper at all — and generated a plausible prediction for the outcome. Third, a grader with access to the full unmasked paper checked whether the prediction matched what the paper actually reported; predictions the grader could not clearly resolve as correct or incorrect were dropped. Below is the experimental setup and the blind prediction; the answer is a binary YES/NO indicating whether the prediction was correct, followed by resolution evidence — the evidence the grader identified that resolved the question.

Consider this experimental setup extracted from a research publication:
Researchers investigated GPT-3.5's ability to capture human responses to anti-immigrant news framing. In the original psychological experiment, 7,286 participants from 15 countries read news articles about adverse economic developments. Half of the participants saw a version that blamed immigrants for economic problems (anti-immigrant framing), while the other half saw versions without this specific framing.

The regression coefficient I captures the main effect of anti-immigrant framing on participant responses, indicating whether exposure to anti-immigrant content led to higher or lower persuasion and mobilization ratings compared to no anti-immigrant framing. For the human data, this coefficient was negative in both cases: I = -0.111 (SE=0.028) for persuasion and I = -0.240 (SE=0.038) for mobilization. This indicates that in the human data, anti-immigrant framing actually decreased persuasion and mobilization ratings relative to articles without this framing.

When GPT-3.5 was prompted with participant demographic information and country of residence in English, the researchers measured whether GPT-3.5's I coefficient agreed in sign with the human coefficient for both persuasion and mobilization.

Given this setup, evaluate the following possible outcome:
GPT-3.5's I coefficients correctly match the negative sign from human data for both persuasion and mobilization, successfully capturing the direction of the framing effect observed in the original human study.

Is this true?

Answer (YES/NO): YES